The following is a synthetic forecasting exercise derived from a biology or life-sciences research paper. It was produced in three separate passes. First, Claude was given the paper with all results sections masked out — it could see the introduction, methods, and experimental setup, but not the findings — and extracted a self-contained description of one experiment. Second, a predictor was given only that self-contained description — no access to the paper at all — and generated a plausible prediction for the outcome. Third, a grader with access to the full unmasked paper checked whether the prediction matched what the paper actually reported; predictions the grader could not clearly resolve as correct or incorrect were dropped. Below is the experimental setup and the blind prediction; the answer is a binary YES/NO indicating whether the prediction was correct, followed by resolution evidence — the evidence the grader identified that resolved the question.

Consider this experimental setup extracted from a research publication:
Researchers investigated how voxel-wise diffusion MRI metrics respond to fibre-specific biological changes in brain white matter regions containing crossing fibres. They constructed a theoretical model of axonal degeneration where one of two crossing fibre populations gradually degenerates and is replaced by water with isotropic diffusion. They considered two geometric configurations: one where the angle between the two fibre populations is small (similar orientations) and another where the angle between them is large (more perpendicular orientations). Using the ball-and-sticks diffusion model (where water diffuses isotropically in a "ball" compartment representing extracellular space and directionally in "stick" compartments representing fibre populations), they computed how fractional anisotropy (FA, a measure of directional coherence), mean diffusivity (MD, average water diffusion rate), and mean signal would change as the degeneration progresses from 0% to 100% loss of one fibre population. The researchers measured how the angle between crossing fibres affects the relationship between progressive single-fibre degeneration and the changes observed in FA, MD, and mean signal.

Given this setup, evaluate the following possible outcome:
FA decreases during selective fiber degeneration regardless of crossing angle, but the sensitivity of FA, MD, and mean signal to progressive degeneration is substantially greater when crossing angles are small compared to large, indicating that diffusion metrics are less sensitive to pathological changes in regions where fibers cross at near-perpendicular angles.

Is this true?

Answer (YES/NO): NO